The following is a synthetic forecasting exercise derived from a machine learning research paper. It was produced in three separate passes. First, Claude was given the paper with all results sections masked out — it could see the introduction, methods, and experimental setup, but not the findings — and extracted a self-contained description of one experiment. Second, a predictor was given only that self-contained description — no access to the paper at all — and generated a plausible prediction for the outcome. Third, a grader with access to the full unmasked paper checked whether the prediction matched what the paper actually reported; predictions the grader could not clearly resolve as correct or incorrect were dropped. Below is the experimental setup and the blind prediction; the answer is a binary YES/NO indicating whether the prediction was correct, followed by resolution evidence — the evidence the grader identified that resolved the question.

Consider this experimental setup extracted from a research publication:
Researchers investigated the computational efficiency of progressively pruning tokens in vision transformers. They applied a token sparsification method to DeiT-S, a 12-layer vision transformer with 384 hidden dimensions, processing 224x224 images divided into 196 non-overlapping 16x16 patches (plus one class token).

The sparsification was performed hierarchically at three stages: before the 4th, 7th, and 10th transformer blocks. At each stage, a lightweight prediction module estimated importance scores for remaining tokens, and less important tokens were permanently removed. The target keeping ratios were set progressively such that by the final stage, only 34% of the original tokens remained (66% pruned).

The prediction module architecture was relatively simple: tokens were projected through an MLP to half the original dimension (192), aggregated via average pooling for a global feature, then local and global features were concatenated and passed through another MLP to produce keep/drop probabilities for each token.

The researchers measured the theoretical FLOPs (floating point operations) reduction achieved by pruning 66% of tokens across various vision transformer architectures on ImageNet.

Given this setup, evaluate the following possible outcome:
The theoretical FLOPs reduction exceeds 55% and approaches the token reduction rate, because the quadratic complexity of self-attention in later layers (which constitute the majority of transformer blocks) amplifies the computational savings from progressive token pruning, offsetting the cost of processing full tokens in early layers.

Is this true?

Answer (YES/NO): NO